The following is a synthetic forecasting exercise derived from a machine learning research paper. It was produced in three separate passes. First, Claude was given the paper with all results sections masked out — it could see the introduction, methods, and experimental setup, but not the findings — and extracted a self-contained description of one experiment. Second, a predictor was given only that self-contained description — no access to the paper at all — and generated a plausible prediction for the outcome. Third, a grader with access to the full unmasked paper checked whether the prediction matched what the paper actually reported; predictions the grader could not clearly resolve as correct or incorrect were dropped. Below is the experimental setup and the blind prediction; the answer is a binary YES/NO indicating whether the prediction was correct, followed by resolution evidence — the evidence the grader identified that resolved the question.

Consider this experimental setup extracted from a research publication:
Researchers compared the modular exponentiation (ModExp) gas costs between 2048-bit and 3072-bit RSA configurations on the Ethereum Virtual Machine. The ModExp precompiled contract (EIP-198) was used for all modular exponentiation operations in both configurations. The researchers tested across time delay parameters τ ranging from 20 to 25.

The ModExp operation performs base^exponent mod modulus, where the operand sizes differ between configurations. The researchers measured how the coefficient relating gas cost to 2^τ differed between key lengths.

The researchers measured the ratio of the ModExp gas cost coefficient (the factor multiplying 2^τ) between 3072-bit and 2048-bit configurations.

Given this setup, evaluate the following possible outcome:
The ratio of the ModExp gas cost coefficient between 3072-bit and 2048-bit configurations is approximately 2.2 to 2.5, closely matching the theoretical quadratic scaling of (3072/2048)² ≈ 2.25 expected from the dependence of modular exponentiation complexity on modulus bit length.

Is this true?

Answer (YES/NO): YES